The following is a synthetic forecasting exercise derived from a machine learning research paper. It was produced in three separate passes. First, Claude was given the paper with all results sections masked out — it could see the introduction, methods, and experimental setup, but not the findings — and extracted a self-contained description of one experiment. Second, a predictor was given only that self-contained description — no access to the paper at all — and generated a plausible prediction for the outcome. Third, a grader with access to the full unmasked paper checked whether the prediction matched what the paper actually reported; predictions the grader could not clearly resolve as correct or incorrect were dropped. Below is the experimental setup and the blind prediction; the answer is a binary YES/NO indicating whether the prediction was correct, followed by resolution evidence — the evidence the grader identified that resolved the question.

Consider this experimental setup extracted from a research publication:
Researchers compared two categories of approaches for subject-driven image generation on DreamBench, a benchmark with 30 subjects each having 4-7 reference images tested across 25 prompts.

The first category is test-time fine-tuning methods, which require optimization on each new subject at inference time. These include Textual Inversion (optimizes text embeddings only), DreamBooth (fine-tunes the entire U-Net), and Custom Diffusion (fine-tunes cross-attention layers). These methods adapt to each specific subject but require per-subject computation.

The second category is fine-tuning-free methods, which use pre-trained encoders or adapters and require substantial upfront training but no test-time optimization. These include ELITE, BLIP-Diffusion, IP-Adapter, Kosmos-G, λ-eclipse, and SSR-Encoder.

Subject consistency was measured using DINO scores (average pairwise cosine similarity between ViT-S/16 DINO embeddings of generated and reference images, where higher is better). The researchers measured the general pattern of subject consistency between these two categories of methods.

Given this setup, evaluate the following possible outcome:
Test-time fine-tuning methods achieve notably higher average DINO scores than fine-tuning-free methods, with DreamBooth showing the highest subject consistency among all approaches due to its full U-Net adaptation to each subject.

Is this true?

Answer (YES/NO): NO